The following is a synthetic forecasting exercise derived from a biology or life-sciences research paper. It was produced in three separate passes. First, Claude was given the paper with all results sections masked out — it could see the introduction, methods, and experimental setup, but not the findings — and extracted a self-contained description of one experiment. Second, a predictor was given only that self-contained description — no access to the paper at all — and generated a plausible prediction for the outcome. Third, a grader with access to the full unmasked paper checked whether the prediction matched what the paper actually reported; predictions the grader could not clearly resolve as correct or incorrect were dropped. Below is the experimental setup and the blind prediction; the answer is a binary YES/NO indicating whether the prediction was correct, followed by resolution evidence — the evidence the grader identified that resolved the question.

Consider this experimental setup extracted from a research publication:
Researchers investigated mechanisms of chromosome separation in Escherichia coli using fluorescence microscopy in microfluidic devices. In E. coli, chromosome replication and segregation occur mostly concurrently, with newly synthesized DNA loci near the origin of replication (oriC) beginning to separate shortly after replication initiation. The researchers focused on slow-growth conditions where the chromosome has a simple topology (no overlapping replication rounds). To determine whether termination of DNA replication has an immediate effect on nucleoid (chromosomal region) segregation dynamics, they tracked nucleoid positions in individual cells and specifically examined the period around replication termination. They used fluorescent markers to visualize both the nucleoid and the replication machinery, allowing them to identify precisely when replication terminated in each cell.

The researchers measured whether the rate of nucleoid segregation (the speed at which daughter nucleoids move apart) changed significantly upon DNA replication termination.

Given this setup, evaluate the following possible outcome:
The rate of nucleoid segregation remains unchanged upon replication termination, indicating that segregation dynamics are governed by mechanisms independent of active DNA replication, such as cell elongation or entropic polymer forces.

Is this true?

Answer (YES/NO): YES